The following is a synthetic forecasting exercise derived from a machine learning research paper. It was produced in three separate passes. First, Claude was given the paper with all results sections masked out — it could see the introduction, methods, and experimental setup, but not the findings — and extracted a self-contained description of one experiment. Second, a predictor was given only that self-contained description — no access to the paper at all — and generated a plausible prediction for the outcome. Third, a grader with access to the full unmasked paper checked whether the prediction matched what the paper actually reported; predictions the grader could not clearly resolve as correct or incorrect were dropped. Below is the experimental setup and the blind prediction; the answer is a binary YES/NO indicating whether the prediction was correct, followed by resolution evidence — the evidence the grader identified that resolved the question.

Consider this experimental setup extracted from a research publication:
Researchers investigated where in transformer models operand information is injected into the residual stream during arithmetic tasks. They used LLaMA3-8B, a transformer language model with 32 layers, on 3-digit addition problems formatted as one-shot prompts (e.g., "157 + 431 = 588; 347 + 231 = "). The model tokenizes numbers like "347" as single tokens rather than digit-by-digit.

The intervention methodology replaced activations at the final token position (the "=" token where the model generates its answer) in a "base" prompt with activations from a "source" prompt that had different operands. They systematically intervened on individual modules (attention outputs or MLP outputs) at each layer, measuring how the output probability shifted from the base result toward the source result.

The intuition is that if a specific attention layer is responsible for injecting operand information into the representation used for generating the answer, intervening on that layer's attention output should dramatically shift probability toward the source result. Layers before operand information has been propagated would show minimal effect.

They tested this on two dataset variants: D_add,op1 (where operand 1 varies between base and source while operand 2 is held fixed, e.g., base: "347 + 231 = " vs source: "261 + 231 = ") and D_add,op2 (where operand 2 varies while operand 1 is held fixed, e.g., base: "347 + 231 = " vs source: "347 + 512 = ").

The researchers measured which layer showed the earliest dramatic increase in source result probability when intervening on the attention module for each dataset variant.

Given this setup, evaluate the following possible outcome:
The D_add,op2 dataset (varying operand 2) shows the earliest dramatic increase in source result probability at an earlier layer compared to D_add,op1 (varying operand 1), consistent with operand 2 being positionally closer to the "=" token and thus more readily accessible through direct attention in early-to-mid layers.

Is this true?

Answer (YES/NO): YES